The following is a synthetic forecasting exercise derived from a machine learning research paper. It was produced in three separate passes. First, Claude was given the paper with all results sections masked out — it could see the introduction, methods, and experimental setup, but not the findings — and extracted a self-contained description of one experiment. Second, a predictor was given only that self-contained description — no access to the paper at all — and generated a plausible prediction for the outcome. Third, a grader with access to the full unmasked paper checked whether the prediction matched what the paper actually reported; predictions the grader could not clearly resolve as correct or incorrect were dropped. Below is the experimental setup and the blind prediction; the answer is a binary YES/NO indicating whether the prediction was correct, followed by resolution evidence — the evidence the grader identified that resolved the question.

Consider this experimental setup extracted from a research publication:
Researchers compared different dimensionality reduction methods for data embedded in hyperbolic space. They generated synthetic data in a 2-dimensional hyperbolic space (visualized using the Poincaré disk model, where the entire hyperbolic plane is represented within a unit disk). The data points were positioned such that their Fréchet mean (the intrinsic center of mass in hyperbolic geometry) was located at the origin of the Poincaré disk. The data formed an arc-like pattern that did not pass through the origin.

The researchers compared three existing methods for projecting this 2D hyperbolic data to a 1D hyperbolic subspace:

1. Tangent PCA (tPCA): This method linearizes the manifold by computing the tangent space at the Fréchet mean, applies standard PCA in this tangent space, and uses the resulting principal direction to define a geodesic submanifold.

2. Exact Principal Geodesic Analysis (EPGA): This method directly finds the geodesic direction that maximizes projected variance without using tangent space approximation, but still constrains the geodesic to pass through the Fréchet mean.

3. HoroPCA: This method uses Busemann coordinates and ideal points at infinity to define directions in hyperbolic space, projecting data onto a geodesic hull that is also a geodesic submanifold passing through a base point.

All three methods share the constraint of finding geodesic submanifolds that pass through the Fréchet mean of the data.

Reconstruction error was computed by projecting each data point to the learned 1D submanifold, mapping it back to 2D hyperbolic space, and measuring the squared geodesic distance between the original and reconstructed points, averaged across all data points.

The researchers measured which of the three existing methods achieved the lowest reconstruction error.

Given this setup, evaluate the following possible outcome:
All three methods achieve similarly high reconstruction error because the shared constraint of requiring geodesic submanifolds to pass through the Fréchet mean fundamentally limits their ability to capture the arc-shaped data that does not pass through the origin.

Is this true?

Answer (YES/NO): NO